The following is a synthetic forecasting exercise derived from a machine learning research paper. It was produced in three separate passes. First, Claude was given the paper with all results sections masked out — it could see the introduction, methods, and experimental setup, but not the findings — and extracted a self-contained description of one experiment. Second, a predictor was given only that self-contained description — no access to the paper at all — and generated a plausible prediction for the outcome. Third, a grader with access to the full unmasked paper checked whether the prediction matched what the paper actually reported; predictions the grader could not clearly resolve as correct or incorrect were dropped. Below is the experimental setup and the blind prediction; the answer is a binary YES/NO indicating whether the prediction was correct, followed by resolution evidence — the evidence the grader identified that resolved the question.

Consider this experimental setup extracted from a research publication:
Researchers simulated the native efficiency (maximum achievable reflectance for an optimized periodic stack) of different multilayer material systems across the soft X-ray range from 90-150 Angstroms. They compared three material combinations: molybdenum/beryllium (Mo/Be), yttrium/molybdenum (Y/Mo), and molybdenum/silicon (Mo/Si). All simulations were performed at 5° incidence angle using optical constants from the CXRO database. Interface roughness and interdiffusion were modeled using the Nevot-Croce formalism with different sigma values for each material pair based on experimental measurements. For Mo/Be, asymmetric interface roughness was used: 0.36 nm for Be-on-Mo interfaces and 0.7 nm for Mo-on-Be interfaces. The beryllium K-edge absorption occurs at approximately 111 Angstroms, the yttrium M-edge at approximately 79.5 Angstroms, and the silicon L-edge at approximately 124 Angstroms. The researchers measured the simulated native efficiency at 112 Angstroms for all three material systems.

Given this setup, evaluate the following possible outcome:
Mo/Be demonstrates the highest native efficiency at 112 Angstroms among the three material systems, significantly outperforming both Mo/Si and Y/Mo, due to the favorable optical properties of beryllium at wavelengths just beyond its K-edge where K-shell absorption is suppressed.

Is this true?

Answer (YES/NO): YES